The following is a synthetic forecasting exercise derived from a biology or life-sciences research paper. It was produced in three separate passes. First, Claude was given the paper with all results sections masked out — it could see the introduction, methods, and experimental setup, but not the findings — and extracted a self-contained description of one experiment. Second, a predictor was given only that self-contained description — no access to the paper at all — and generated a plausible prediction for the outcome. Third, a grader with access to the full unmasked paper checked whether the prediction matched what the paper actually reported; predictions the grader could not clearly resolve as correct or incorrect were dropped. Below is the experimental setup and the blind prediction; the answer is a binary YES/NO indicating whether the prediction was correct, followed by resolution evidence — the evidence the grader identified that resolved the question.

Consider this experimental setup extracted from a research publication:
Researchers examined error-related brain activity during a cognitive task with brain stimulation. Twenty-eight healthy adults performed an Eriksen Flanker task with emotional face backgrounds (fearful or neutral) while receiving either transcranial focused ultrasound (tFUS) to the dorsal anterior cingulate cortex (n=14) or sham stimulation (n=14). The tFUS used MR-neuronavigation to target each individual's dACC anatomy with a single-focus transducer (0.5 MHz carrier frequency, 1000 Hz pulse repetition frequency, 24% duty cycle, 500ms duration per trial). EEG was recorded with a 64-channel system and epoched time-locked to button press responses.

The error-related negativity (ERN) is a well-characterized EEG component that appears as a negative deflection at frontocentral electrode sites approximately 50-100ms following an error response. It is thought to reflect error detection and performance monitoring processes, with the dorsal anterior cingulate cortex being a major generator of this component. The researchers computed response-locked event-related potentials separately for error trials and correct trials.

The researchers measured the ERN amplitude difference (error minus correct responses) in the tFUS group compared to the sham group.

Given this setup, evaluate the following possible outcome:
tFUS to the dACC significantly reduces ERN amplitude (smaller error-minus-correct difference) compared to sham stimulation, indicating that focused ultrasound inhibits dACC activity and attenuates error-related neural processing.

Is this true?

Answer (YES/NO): NO